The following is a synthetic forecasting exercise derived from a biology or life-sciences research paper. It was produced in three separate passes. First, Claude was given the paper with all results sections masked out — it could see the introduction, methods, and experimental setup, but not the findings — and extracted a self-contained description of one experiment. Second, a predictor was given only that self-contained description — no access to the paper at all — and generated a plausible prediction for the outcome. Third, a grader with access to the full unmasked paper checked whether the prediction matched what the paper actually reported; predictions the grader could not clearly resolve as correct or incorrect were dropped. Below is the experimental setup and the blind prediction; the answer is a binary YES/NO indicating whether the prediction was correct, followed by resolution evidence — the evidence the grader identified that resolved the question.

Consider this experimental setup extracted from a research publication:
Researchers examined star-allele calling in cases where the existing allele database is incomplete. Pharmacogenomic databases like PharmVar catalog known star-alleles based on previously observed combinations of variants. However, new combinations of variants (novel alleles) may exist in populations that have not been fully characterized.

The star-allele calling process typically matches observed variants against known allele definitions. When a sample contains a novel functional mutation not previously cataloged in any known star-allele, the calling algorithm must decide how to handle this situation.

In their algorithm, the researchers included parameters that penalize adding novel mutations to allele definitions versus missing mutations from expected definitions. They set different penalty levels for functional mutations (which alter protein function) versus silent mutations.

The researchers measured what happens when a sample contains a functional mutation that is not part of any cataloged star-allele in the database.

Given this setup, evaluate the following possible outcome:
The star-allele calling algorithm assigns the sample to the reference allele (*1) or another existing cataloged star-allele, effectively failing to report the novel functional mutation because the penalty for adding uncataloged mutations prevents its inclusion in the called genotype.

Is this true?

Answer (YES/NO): NO